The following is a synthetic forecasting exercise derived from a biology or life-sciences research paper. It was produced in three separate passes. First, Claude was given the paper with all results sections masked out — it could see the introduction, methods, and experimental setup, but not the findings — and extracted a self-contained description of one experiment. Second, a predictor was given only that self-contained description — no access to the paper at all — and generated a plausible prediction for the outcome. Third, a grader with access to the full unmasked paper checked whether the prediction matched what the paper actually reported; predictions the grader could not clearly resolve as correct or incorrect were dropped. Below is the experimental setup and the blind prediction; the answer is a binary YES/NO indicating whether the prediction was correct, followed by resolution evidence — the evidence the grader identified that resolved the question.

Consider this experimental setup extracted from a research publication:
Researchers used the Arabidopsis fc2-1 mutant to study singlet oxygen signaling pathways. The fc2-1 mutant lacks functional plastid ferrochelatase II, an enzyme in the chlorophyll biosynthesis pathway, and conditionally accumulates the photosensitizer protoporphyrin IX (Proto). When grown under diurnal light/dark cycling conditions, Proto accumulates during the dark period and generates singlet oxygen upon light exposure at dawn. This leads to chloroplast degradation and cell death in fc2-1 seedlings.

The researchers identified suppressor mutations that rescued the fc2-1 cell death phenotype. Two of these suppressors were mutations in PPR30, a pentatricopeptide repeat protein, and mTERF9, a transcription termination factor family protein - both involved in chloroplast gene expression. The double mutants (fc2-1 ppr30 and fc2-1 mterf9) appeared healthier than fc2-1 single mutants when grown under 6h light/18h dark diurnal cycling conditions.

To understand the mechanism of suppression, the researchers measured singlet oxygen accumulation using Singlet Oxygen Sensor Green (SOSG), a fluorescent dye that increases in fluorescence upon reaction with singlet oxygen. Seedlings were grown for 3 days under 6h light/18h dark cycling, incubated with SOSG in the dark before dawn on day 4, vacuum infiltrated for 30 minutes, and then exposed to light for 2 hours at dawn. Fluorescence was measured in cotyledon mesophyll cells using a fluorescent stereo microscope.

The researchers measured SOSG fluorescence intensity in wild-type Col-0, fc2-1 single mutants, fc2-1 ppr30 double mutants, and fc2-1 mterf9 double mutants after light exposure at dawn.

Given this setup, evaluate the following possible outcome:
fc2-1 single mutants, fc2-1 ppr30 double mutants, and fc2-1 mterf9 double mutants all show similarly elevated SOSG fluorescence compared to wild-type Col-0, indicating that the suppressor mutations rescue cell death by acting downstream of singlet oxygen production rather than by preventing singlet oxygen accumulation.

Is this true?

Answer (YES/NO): NO